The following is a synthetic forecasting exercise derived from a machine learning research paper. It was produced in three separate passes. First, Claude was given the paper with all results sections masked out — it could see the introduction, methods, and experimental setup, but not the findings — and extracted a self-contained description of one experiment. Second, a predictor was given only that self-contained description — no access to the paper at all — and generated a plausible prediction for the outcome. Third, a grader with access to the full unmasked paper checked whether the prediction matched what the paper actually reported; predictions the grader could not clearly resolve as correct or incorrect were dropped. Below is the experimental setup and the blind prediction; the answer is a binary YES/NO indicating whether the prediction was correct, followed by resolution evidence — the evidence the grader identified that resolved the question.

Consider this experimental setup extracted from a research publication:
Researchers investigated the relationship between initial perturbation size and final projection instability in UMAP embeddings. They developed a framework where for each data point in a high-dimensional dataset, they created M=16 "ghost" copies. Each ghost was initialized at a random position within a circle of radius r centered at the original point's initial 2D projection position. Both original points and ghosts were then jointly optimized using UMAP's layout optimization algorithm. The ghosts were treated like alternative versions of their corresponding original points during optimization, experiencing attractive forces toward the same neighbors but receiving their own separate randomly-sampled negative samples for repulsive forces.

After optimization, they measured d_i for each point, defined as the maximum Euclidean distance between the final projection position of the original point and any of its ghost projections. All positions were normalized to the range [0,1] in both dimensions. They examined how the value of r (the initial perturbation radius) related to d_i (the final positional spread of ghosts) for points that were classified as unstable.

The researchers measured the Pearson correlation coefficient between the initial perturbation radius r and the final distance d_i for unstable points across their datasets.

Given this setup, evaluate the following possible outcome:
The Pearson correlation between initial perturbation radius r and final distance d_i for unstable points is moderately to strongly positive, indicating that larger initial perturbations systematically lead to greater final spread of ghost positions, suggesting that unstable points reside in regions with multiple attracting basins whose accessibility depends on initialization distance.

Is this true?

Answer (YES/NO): NO